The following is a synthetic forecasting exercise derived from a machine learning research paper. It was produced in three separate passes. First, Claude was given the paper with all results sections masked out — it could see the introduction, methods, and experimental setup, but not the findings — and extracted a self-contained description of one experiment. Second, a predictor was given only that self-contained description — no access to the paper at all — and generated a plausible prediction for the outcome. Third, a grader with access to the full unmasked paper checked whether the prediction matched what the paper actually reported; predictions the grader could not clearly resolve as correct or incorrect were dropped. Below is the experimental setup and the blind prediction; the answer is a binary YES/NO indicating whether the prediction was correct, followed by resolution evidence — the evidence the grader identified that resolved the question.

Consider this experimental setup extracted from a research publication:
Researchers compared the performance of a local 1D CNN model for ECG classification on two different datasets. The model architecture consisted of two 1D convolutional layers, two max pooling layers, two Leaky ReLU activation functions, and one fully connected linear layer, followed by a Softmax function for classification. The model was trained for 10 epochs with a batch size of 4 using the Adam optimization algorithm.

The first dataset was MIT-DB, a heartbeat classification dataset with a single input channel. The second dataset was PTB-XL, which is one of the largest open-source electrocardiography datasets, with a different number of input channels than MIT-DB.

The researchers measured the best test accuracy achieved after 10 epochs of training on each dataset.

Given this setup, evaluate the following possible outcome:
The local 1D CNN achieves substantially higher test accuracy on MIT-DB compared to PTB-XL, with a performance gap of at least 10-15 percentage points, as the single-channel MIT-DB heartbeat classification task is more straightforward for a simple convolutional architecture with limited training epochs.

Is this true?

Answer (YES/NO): YES